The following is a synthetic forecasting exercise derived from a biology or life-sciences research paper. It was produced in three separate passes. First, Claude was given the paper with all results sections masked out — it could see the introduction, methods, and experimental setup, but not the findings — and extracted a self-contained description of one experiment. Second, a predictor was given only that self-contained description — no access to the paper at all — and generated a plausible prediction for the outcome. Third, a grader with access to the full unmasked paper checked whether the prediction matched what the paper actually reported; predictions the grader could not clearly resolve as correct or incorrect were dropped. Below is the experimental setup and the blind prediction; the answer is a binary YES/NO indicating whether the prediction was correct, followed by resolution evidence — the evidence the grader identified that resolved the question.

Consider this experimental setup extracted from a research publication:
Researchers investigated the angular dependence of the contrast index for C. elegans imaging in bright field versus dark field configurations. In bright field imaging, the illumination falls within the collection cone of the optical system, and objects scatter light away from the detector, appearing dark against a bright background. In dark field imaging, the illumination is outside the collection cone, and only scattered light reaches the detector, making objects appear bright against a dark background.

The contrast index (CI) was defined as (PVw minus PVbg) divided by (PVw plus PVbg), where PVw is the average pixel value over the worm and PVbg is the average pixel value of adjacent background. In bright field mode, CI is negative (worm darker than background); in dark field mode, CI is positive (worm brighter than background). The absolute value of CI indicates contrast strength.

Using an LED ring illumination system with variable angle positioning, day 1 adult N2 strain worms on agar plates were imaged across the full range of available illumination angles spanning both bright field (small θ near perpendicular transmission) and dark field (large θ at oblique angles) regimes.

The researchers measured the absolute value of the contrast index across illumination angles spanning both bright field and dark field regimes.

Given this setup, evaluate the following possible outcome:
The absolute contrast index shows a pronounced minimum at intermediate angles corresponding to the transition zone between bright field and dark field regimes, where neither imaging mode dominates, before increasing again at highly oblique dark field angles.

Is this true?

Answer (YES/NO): NO